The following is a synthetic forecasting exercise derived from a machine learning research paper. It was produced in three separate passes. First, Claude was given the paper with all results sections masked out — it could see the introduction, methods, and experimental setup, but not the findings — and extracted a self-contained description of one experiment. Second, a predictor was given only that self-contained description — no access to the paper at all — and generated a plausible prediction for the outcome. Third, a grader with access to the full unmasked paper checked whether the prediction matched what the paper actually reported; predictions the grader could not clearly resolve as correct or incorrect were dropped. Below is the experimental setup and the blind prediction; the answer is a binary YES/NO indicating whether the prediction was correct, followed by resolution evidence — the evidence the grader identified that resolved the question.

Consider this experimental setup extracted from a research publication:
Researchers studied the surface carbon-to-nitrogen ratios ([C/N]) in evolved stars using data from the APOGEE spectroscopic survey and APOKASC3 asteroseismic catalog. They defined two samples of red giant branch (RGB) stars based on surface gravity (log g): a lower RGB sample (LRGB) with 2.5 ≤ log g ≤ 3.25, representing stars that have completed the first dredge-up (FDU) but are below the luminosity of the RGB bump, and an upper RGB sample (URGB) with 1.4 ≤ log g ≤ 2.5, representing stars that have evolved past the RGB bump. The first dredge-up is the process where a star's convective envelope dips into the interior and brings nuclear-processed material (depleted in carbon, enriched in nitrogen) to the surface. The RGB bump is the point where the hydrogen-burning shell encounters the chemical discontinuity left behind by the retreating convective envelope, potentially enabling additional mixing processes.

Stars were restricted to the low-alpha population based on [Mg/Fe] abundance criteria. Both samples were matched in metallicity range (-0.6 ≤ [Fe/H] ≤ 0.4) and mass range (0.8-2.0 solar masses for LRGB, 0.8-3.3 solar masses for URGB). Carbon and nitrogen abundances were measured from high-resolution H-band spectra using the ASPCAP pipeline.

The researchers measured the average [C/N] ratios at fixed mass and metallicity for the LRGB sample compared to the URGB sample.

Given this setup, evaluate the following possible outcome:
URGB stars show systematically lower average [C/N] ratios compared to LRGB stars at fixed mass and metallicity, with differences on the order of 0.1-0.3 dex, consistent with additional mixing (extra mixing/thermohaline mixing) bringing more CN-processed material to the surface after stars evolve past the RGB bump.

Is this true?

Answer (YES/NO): NO